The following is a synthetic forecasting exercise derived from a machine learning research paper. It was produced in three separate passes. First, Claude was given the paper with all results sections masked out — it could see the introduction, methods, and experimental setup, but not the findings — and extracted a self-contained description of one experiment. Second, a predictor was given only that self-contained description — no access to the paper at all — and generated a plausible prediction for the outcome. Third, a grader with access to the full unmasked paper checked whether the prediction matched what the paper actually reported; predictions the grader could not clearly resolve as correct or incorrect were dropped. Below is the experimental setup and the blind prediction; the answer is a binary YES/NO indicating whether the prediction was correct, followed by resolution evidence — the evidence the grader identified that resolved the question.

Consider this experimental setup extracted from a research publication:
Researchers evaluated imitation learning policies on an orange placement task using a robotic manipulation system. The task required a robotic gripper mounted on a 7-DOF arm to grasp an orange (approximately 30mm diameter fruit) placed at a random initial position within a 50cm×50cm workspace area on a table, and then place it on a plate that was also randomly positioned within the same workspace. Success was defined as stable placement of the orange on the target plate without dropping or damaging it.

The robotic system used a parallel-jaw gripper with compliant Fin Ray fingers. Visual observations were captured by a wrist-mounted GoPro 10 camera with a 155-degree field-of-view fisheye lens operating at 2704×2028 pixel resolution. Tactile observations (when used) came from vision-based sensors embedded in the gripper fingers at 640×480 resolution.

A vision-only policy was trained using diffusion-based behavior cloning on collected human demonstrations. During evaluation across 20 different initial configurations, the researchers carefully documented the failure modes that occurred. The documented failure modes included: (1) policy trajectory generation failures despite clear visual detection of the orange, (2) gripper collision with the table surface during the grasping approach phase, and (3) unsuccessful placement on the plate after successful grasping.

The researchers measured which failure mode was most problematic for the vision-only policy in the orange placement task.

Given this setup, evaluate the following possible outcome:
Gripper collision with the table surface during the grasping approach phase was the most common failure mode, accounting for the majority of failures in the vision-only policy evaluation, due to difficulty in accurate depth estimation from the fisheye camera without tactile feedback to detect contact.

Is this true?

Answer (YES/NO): NO